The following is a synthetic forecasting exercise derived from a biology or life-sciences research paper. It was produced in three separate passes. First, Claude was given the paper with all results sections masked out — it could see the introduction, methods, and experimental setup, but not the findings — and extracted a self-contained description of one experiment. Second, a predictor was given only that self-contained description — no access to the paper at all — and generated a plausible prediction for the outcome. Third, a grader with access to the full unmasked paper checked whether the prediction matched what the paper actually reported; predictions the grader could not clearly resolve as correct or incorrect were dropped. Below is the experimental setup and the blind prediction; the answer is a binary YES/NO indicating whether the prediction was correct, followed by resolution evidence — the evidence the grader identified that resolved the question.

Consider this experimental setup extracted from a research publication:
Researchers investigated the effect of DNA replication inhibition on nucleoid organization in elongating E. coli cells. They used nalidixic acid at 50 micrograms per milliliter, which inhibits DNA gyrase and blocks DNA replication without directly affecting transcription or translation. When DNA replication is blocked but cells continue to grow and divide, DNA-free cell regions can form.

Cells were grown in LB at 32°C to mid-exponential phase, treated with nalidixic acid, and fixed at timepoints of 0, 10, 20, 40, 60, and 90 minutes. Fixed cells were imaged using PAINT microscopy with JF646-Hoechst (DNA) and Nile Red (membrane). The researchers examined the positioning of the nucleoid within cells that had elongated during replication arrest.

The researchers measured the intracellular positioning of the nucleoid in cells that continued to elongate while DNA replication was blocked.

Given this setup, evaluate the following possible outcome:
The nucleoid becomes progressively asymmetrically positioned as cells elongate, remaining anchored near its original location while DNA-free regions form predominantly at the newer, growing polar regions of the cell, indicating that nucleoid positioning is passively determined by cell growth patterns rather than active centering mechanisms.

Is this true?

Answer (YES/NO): NO